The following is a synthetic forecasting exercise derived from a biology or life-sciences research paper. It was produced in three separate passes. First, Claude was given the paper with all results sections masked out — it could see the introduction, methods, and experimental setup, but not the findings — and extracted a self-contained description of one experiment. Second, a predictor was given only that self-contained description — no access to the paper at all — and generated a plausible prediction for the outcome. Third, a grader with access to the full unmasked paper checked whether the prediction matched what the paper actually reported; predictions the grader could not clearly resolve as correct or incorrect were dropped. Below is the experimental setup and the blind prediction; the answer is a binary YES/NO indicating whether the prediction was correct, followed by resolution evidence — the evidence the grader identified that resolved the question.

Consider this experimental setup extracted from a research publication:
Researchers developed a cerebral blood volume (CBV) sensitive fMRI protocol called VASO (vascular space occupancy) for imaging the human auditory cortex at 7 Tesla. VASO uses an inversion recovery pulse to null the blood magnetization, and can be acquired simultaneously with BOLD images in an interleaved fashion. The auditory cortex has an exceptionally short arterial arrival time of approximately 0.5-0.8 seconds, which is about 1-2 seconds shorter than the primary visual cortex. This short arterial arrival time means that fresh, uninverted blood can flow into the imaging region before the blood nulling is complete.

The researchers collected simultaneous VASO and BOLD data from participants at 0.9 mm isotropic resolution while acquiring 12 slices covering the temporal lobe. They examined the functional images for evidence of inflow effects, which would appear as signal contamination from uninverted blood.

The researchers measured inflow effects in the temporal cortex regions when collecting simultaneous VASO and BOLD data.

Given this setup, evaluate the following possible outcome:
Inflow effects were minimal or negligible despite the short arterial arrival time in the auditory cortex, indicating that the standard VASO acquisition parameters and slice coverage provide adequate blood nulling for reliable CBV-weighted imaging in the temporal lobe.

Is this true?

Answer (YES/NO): NO